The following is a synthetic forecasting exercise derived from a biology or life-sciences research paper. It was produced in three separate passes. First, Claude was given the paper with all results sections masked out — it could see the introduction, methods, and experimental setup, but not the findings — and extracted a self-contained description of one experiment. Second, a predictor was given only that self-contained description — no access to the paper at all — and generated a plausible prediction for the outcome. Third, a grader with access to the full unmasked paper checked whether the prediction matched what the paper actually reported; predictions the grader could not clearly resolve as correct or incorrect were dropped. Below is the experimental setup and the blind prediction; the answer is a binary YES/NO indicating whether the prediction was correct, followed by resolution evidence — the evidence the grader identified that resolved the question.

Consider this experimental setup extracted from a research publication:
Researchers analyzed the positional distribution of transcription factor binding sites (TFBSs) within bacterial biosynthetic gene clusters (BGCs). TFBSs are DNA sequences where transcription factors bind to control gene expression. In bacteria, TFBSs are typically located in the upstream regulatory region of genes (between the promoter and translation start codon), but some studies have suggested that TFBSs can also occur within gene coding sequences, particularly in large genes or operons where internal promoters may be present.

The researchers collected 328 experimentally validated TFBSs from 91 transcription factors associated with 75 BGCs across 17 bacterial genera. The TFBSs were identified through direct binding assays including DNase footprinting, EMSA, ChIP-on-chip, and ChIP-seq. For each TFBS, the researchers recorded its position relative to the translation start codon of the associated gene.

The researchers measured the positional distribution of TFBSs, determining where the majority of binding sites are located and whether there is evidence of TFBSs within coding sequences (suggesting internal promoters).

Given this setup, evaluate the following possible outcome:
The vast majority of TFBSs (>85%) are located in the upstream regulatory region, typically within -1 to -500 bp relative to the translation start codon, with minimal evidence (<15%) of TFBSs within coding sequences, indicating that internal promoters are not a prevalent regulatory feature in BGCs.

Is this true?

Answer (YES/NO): YES